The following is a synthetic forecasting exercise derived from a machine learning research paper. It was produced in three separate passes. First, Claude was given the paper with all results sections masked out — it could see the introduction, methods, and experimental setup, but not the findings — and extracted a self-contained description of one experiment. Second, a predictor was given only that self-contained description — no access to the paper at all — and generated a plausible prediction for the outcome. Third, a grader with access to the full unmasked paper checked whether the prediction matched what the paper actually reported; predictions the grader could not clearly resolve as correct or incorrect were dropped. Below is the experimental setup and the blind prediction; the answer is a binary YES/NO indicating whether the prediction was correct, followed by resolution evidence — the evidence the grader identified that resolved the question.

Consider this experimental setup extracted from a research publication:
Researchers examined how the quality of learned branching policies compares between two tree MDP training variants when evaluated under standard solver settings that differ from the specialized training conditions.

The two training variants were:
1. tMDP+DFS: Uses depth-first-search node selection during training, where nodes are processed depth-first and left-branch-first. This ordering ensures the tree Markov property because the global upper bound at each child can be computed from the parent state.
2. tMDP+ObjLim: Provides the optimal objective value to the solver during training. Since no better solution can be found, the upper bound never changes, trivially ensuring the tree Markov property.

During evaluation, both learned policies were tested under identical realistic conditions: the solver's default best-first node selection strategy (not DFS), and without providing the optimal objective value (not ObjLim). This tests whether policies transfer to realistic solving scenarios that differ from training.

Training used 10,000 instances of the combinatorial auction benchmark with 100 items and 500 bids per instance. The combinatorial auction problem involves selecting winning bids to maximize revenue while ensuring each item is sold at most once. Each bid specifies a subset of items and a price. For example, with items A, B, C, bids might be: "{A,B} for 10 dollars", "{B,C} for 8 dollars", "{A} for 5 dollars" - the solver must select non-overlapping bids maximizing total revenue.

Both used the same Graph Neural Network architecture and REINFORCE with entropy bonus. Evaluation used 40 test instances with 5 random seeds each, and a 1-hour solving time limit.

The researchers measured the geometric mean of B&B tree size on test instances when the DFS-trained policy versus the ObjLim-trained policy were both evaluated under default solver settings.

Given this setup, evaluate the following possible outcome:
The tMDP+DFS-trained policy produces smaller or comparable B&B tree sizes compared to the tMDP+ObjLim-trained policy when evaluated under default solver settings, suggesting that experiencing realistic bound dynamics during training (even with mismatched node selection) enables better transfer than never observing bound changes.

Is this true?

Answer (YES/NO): YES